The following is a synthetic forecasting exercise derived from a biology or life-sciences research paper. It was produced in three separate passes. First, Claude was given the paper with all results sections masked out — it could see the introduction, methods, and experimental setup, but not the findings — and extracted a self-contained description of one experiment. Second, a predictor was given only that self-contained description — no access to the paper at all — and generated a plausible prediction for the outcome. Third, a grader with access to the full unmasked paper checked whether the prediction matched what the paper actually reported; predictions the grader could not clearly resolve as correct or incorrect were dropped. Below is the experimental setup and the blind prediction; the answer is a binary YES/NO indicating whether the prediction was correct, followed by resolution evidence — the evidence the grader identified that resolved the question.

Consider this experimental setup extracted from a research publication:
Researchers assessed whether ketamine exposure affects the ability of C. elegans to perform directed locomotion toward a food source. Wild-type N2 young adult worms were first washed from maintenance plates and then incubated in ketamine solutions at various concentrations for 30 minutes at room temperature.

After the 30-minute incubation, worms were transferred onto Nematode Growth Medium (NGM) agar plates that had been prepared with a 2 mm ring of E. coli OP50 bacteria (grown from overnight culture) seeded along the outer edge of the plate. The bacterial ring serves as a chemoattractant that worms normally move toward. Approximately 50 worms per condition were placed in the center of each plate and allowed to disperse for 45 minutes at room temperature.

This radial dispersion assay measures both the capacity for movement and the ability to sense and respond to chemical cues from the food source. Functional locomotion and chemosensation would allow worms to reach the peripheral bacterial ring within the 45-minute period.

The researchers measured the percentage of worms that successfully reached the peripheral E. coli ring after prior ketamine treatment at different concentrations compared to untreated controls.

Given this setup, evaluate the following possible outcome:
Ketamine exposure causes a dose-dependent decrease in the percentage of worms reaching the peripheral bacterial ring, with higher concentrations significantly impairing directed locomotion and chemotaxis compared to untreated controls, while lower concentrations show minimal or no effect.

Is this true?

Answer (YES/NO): NO